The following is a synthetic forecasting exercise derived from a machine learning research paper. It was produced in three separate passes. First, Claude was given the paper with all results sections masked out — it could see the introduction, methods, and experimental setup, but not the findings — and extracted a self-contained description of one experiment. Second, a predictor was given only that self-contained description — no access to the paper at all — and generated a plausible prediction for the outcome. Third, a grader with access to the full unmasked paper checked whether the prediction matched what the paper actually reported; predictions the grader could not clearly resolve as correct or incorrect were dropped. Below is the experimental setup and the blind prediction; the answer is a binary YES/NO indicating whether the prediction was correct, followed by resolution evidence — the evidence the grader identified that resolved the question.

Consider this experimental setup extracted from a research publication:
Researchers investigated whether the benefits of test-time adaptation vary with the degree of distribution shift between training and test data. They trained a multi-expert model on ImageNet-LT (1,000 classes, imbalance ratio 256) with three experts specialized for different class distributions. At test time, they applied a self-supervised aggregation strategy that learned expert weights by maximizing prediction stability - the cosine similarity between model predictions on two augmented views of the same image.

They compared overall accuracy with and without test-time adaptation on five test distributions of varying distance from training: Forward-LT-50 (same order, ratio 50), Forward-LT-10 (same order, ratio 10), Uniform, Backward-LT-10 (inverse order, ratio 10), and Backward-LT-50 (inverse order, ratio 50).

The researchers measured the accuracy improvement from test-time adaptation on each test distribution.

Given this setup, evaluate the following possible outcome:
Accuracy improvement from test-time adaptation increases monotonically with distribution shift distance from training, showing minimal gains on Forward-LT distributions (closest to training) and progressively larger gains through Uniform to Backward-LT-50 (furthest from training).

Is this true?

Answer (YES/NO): NO